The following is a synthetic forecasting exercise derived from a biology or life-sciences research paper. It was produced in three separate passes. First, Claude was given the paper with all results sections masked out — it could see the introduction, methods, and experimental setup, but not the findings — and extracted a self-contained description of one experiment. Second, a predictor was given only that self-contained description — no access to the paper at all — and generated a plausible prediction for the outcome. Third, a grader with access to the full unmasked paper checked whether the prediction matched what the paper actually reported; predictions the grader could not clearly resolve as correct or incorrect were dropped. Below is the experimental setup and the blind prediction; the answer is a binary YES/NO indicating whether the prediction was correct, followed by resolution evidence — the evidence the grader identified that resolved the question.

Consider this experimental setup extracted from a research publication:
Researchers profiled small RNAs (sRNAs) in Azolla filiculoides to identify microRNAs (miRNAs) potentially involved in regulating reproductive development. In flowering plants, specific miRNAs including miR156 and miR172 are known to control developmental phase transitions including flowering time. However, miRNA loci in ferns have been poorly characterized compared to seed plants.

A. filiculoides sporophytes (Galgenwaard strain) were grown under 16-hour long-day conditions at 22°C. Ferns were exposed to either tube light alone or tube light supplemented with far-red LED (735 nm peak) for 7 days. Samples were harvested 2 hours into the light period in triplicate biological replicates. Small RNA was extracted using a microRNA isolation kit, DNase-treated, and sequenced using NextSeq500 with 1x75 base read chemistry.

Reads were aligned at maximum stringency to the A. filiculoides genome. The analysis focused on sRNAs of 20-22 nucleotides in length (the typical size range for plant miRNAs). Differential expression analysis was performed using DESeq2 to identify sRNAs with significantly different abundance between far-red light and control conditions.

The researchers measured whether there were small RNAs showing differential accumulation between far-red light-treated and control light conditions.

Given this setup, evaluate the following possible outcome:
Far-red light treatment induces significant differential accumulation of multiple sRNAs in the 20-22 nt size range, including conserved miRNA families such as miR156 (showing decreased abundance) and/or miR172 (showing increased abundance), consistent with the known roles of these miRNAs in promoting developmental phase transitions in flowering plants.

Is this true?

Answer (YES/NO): NO